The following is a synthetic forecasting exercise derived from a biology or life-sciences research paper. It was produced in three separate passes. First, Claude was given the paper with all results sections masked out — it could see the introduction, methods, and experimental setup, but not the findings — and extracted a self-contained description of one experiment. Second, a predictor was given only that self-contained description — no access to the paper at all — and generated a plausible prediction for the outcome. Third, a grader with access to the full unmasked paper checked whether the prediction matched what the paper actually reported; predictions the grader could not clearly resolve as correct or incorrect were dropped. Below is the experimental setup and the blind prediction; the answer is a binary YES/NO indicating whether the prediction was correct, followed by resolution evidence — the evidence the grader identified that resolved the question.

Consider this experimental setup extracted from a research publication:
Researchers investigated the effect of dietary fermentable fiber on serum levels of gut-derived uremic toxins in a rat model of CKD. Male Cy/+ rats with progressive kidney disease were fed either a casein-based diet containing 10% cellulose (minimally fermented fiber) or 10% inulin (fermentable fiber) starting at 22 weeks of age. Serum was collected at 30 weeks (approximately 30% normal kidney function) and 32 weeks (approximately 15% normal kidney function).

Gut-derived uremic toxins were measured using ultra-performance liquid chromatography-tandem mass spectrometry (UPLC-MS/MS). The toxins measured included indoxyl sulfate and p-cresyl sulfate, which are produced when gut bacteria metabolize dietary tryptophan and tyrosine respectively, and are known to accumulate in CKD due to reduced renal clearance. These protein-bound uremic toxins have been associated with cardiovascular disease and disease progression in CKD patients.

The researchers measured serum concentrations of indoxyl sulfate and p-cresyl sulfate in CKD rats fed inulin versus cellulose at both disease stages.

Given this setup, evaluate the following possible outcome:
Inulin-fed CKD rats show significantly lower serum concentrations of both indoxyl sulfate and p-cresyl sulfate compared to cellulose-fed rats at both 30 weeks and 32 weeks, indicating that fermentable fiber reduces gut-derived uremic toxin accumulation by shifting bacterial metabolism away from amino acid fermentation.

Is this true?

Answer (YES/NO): NO